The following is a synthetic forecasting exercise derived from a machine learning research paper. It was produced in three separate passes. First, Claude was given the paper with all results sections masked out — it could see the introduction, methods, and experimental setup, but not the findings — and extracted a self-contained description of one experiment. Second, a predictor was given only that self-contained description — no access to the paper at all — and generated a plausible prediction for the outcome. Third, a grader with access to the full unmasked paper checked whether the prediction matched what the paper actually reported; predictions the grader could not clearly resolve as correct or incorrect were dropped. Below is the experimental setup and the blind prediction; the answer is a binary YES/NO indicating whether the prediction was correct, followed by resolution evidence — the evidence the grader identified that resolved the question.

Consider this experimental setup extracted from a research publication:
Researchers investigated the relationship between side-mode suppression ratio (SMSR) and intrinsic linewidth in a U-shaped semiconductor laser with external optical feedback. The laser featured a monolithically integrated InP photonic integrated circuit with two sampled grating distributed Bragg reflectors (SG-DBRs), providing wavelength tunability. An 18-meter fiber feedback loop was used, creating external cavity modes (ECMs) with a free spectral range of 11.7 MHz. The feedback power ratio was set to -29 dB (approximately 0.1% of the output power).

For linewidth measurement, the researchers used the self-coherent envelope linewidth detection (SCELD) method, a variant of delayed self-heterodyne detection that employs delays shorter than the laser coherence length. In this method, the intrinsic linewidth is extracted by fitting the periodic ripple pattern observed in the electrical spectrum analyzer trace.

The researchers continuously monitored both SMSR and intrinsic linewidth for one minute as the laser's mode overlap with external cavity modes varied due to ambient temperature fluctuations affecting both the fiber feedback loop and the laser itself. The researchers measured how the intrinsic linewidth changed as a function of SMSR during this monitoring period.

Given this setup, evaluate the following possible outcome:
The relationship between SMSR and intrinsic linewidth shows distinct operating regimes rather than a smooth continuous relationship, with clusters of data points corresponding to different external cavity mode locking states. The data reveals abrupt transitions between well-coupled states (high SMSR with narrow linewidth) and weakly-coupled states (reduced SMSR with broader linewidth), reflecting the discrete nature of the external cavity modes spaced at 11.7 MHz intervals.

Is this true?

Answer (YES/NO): YES